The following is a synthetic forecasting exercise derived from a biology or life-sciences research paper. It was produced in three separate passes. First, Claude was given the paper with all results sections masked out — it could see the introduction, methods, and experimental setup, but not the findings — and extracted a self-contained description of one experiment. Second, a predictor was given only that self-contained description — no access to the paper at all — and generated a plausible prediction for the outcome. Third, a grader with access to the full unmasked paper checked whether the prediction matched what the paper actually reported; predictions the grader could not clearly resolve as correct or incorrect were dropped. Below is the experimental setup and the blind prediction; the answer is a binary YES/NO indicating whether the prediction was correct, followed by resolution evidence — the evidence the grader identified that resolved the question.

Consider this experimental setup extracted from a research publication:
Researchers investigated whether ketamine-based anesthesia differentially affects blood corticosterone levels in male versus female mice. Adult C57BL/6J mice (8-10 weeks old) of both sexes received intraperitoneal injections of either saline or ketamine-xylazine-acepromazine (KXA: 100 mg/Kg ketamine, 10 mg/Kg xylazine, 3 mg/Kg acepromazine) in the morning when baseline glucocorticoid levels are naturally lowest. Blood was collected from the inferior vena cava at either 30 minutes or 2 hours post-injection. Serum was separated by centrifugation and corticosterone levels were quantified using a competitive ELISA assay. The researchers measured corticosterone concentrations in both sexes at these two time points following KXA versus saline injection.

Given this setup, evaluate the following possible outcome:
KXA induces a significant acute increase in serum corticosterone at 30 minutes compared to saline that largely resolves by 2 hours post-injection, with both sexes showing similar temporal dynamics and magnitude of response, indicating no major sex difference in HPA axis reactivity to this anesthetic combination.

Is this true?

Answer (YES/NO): NO